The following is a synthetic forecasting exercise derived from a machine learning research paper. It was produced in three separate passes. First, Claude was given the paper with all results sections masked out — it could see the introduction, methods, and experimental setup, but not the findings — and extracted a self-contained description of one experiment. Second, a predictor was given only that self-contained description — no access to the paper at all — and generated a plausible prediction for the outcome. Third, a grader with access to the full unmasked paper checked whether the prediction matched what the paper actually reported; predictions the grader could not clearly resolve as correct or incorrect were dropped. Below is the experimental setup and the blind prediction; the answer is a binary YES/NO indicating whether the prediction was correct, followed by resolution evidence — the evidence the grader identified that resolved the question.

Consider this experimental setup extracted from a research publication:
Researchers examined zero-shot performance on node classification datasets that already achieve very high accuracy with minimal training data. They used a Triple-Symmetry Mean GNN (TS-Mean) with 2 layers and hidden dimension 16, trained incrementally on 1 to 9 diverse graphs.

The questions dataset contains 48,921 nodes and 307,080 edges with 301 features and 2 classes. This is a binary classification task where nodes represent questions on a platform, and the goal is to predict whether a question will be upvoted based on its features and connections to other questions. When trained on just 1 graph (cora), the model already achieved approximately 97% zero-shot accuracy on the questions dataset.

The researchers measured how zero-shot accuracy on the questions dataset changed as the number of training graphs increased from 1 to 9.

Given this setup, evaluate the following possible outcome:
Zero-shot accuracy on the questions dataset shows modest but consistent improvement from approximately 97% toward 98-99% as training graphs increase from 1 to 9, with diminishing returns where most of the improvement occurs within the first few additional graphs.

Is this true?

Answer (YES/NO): NO